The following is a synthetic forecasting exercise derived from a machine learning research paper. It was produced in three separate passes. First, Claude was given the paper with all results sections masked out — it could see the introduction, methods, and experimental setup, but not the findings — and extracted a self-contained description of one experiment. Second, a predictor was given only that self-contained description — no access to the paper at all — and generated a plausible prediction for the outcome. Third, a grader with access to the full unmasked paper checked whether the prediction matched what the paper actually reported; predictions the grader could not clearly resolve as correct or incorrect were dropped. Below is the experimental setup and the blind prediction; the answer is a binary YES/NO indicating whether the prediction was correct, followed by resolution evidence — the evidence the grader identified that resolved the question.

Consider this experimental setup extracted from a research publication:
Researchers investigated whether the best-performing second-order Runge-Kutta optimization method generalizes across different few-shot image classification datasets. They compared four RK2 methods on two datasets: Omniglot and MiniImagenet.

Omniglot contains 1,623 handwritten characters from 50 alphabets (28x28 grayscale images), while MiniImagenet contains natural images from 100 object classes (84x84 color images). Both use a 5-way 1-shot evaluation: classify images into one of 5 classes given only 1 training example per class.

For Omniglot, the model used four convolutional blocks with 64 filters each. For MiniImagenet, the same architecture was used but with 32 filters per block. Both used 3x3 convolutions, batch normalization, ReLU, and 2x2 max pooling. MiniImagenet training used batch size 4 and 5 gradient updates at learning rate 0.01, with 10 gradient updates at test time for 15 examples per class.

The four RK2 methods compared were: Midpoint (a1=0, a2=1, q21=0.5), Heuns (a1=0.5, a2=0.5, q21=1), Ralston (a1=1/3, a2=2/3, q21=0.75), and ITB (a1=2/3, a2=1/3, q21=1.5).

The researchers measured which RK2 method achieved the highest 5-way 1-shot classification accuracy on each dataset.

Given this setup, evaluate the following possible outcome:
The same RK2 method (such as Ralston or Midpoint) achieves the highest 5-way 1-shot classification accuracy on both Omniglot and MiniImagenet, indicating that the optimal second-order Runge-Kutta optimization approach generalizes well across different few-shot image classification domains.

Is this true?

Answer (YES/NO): NO